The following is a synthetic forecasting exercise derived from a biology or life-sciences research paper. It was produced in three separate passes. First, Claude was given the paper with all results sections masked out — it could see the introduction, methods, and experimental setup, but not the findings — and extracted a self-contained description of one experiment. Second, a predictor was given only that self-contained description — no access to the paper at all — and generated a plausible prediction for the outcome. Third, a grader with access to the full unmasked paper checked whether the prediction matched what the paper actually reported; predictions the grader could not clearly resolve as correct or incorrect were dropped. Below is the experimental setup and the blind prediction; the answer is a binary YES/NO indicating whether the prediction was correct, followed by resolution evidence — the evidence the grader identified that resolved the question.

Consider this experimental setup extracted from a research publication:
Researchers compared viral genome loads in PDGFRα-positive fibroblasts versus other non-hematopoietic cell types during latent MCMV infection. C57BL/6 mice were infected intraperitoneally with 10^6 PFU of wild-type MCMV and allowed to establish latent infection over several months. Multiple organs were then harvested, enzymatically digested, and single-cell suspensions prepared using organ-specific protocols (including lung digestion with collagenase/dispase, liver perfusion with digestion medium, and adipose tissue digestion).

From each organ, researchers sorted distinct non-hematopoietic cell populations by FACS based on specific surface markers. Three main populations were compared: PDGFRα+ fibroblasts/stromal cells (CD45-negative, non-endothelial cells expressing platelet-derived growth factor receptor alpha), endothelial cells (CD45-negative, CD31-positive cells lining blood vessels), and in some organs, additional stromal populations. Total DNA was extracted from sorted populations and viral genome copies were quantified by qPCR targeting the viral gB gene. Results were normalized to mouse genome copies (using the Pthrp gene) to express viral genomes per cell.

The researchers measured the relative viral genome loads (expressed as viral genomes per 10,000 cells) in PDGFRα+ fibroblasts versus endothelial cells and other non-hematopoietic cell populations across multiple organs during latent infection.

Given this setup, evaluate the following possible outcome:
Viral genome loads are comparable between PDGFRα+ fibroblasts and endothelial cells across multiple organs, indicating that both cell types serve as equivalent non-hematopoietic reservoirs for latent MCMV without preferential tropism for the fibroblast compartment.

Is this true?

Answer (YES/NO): NO